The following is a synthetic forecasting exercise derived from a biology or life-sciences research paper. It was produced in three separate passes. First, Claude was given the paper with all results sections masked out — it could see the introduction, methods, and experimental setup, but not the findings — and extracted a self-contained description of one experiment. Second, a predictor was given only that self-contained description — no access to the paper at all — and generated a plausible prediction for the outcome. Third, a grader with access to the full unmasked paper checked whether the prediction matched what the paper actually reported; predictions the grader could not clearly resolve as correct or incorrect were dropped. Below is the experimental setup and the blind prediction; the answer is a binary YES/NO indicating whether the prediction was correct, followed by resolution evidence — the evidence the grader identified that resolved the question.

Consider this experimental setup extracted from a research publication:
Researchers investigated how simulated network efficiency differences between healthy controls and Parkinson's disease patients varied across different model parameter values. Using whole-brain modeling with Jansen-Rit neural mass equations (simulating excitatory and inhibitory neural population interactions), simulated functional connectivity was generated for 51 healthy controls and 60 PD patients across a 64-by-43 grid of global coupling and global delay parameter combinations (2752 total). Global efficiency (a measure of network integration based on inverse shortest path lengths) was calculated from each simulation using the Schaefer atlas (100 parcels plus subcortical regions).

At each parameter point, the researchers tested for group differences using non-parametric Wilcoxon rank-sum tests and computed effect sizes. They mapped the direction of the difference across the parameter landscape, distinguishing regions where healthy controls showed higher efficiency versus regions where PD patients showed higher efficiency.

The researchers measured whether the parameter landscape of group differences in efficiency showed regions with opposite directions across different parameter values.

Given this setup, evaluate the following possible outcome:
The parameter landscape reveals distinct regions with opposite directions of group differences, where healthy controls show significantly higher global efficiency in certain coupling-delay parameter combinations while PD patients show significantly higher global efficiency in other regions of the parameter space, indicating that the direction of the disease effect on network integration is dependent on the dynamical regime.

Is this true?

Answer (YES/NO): NO